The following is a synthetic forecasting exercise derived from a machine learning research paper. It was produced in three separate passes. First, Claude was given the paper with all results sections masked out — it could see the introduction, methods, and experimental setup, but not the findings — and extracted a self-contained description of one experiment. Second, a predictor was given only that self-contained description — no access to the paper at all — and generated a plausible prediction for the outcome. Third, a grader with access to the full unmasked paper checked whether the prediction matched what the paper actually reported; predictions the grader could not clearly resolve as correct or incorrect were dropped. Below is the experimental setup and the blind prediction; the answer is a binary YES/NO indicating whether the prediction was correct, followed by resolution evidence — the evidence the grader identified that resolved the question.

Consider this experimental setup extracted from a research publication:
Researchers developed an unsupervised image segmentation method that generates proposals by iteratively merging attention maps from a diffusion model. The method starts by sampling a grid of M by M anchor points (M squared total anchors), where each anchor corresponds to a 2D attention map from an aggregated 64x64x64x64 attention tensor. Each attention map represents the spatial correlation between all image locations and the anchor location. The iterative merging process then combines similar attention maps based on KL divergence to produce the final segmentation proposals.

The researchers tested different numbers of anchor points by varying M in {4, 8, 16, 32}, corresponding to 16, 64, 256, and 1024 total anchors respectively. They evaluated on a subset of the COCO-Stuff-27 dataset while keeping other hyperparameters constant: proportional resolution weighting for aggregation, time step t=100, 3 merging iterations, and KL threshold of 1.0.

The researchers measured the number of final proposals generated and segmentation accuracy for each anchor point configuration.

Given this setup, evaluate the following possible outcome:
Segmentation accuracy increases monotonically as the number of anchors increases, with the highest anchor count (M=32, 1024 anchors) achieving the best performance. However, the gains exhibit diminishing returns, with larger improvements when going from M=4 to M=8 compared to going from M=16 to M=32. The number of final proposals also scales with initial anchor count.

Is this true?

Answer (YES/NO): NO